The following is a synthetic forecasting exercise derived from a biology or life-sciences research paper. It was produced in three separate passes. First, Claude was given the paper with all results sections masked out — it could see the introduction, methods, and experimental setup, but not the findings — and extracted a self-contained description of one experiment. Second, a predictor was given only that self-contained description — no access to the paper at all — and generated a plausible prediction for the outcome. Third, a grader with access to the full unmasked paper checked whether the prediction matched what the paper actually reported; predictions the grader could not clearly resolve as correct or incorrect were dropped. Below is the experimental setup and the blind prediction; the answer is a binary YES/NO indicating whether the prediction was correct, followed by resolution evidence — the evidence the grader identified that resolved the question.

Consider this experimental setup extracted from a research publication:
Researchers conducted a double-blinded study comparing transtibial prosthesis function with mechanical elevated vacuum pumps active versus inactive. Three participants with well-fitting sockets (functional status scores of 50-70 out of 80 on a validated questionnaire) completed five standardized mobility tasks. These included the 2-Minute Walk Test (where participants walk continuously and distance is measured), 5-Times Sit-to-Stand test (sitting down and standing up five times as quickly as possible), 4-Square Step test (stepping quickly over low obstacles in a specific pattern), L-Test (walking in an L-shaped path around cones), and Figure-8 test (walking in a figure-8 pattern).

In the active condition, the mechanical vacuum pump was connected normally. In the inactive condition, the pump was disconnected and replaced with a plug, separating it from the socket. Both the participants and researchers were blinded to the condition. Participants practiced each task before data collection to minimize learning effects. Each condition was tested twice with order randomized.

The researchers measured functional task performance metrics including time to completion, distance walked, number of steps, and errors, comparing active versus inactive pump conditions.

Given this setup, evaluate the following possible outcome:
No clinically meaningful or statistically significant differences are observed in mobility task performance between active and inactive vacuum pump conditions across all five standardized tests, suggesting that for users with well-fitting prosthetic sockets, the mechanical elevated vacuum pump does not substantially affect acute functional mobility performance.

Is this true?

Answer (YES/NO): YES